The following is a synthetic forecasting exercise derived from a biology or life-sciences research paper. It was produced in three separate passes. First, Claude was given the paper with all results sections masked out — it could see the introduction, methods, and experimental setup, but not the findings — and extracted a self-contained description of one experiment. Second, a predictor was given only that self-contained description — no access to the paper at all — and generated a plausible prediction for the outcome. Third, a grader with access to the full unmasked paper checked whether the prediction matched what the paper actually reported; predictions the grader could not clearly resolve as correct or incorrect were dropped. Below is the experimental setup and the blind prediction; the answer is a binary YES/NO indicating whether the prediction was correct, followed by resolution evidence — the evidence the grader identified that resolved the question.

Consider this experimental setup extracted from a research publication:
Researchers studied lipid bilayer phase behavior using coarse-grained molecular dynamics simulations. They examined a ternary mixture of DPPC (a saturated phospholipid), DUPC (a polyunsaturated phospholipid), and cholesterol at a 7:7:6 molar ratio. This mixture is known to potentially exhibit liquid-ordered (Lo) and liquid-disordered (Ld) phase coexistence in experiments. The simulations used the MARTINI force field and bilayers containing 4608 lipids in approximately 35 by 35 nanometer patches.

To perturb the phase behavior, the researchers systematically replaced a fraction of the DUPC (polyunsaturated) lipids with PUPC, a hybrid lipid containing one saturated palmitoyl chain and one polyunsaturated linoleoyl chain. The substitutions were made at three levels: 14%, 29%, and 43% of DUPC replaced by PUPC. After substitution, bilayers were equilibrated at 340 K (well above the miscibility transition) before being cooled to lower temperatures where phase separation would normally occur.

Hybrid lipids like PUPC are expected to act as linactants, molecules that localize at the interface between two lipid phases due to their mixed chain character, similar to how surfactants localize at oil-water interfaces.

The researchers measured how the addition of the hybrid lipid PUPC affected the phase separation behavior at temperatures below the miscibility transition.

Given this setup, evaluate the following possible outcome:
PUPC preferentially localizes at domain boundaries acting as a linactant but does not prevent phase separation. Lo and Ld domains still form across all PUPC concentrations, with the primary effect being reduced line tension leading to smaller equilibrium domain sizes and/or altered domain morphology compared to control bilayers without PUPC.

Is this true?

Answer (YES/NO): NO